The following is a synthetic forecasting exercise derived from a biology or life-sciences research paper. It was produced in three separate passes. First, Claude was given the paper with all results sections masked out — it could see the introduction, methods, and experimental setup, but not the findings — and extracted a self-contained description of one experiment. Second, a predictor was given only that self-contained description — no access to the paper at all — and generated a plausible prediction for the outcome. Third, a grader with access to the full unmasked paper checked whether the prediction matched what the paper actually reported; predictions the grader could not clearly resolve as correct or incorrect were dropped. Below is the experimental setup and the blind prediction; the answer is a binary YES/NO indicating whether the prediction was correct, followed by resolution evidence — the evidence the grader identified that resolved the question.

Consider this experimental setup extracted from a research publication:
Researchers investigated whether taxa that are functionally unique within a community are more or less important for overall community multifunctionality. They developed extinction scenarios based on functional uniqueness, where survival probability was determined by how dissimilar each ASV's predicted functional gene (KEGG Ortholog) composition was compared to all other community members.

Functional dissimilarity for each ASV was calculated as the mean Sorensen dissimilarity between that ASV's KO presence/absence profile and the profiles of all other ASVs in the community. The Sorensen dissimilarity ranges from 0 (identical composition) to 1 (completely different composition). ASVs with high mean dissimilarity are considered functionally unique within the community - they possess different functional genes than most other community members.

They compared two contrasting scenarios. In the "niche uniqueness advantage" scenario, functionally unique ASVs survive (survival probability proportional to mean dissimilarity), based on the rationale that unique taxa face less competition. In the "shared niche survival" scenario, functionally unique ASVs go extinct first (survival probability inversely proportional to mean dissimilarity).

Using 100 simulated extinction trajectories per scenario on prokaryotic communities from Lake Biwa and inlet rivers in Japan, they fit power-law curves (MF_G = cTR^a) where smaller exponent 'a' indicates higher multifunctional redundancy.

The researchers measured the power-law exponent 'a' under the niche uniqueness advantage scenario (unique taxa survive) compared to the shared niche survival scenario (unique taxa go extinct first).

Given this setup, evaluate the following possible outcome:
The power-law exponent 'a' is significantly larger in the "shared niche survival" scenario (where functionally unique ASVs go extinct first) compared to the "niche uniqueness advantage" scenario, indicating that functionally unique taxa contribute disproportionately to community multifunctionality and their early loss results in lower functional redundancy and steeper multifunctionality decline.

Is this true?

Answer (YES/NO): YES